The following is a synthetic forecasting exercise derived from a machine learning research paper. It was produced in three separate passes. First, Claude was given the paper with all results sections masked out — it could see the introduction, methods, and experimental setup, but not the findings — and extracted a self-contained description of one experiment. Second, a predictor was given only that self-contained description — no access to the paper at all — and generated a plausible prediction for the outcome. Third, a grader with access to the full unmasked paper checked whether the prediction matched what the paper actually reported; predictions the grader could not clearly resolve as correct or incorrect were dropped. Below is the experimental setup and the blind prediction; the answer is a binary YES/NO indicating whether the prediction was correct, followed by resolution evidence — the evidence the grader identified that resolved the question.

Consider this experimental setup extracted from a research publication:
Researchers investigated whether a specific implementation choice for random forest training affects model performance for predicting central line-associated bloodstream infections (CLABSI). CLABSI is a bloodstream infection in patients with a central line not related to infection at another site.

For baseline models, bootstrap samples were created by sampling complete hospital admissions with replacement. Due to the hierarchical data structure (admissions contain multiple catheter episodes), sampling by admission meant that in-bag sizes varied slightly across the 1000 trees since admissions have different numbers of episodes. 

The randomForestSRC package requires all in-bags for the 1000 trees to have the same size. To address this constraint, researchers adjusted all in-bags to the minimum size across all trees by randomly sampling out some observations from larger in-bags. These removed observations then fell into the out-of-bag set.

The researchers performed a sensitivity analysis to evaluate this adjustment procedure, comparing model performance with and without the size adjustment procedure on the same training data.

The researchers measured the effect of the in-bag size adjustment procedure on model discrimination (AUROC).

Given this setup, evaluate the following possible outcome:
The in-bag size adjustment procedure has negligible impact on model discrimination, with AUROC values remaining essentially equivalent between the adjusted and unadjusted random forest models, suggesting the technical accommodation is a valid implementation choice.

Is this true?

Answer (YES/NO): YES